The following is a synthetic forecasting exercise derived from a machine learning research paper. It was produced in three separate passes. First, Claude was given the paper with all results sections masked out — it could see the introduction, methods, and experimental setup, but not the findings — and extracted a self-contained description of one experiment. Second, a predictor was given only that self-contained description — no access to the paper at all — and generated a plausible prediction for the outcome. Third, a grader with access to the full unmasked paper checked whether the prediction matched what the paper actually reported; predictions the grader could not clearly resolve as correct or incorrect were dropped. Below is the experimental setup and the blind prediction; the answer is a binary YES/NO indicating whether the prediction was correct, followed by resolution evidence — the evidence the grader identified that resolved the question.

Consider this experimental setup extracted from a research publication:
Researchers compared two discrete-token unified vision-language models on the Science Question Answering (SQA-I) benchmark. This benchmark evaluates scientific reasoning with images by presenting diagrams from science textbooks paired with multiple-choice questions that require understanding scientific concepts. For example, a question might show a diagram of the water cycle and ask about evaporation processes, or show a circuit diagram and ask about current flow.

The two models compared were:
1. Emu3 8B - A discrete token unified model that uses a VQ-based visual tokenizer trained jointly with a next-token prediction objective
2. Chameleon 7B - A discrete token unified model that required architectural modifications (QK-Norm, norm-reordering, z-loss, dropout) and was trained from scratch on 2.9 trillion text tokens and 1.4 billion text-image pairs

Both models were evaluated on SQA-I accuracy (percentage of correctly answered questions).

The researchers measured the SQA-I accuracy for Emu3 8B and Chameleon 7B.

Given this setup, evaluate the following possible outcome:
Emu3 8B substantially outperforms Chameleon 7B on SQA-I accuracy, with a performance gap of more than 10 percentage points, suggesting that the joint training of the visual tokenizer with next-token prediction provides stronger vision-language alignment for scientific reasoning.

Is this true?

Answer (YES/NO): YES